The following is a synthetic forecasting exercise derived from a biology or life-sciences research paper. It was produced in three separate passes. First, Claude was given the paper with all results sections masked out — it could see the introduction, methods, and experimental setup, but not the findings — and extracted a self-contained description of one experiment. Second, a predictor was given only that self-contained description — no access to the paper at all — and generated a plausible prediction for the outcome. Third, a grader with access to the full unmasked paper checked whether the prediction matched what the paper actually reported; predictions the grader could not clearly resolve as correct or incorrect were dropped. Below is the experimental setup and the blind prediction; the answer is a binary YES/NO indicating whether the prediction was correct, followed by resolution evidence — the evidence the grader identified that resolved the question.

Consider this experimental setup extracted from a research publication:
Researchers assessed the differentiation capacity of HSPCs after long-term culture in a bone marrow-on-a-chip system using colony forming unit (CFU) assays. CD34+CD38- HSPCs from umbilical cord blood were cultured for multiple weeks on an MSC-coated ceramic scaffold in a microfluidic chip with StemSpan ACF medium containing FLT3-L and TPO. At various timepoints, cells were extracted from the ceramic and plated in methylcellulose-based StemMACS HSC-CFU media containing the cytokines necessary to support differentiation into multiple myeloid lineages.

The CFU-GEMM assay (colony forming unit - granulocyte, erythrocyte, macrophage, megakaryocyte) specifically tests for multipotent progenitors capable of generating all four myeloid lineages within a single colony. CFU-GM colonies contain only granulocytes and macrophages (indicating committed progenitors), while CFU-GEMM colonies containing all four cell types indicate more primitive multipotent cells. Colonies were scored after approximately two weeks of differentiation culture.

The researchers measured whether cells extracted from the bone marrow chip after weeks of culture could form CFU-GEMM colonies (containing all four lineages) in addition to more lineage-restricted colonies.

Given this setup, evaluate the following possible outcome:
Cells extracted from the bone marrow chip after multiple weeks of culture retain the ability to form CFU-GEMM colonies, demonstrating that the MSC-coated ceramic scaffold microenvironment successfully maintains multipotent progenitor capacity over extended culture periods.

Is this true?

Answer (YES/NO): YES